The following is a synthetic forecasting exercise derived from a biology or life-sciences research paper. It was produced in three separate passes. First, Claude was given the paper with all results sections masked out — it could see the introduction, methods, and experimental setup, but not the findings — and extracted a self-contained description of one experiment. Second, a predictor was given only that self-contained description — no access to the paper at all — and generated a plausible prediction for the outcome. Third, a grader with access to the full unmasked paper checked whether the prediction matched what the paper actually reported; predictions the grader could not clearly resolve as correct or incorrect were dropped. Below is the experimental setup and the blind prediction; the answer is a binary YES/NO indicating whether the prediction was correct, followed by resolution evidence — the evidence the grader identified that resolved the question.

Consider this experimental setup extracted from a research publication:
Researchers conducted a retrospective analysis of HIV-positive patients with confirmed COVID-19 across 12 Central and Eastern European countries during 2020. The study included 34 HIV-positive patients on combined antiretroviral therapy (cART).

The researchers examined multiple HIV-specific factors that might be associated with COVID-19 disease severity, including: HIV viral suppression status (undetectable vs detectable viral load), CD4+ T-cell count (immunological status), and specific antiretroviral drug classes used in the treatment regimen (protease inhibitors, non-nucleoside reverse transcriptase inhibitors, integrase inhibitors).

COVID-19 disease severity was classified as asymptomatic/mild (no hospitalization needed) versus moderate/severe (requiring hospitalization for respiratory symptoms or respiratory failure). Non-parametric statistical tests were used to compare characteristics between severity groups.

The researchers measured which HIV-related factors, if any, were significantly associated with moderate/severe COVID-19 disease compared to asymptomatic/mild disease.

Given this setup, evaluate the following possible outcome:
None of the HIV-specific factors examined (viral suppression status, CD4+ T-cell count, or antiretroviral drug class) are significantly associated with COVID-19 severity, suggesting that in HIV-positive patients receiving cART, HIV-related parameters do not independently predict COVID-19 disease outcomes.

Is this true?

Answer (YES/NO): NO